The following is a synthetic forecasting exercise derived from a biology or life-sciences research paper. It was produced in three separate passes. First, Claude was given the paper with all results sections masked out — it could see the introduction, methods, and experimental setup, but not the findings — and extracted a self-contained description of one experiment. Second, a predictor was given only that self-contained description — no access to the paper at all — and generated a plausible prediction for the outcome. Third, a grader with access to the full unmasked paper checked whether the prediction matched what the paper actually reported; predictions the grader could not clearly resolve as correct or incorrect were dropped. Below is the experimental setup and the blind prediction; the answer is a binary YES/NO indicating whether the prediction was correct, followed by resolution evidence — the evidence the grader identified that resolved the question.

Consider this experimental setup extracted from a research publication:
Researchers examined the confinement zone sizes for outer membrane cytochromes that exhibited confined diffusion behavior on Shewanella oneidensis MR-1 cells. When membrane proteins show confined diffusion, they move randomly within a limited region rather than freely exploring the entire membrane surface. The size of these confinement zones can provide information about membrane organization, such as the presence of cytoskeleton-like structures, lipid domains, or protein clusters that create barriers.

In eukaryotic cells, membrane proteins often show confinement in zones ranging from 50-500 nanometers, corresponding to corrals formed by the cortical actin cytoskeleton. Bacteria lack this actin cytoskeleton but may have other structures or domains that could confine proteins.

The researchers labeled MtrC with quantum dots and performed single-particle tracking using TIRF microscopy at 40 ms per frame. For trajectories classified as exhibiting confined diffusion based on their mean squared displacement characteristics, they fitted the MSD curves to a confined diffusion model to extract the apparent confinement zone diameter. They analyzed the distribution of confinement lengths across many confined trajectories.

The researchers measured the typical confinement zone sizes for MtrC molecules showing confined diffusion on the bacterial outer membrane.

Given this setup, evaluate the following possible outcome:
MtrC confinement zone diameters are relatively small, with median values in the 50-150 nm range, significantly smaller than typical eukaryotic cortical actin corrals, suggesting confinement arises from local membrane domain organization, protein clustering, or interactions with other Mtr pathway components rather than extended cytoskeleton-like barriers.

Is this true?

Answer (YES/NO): NO